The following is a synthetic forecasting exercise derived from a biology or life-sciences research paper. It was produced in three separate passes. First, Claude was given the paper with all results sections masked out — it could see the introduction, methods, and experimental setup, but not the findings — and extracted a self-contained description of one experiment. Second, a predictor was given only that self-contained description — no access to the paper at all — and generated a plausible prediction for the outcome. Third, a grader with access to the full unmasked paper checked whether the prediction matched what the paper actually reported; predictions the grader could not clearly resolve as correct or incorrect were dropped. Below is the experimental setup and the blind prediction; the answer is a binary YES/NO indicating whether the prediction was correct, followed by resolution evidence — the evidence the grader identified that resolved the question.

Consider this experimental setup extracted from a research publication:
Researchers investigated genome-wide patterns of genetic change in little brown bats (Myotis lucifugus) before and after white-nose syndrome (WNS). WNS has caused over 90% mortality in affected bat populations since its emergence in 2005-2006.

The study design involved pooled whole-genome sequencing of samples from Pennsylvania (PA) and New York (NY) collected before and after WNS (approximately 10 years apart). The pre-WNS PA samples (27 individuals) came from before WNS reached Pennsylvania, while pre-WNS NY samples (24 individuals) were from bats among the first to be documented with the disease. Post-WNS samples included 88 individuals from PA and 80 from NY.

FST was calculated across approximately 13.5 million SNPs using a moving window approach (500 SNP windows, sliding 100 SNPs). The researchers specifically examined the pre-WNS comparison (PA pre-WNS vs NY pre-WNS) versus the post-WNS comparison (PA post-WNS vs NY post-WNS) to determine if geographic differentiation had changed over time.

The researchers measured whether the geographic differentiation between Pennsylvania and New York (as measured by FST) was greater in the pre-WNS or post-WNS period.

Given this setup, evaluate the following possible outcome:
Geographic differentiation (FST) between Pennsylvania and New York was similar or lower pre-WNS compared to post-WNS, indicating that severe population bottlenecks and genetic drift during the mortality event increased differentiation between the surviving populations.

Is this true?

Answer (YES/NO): NO